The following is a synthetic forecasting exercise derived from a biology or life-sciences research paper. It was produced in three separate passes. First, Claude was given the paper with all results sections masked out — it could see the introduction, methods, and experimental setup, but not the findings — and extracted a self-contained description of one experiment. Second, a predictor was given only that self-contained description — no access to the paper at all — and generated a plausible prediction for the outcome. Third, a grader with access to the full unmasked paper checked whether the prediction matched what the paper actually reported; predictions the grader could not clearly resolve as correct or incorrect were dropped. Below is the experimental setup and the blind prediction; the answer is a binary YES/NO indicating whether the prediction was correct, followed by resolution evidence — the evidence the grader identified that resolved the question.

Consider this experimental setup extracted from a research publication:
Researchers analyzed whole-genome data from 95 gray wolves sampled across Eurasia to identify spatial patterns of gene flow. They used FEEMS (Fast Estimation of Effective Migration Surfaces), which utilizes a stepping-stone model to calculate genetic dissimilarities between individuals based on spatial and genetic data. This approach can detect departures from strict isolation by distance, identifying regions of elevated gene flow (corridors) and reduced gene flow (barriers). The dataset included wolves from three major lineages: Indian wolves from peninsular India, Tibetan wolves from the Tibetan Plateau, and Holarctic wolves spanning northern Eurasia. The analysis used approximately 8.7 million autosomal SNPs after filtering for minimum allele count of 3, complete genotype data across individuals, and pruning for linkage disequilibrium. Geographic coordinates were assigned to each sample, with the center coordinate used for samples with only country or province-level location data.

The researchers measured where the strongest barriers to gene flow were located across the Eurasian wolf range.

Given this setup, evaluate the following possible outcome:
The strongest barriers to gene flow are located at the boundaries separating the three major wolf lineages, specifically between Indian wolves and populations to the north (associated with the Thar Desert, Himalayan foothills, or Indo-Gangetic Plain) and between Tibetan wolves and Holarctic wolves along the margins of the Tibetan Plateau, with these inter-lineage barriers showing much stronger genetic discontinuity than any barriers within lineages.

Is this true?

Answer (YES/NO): YES